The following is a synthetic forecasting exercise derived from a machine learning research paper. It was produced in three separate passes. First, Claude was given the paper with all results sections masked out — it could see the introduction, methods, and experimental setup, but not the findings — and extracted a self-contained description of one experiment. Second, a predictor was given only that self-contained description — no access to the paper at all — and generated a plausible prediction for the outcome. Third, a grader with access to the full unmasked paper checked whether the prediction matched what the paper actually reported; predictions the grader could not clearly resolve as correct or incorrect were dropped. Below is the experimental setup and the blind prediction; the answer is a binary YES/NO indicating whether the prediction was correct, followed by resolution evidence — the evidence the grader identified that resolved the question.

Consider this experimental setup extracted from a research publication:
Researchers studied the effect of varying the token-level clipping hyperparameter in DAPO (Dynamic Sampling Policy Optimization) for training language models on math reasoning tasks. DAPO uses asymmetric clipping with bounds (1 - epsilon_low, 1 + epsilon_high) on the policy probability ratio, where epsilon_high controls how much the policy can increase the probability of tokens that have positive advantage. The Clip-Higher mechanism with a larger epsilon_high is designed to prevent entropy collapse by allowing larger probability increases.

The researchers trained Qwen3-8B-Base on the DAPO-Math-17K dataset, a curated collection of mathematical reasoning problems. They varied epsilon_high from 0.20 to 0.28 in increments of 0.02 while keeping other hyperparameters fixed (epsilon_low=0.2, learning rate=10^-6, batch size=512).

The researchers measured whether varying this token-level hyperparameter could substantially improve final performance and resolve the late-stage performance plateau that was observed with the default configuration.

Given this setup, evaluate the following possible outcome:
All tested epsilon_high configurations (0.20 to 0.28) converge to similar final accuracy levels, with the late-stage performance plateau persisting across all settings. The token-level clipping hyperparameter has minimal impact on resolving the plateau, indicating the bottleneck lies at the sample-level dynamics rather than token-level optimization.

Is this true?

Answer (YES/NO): YES